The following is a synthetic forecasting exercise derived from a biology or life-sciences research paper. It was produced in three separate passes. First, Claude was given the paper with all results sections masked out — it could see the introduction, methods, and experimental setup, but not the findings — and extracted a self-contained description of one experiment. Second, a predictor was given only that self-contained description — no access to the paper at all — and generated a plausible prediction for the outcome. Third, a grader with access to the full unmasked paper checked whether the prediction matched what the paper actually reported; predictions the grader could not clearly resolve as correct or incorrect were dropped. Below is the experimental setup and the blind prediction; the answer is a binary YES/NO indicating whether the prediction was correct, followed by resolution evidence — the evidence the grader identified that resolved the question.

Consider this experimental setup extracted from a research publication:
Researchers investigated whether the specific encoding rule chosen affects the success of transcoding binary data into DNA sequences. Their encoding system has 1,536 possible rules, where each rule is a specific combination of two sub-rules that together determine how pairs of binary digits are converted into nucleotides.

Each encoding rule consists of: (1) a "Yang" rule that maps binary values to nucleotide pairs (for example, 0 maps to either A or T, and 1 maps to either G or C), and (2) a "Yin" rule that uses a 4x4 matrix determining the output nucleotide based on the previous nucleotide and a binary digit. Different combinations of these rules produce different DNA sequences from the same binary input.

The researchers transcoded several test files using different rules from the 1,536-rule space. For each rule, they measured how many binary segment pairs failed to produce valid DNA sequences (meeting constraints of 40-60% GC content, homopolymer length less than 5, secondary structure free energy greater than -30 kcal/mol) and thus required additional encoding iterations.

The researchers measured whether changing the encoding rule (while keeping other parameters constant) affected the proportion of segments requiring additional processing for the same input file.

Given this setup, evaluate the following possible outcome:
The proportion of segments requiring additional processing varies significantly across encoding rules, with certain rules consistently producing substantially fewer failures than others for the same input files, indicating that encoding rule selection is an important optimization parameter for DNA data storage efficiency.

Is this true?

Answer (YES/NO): YES